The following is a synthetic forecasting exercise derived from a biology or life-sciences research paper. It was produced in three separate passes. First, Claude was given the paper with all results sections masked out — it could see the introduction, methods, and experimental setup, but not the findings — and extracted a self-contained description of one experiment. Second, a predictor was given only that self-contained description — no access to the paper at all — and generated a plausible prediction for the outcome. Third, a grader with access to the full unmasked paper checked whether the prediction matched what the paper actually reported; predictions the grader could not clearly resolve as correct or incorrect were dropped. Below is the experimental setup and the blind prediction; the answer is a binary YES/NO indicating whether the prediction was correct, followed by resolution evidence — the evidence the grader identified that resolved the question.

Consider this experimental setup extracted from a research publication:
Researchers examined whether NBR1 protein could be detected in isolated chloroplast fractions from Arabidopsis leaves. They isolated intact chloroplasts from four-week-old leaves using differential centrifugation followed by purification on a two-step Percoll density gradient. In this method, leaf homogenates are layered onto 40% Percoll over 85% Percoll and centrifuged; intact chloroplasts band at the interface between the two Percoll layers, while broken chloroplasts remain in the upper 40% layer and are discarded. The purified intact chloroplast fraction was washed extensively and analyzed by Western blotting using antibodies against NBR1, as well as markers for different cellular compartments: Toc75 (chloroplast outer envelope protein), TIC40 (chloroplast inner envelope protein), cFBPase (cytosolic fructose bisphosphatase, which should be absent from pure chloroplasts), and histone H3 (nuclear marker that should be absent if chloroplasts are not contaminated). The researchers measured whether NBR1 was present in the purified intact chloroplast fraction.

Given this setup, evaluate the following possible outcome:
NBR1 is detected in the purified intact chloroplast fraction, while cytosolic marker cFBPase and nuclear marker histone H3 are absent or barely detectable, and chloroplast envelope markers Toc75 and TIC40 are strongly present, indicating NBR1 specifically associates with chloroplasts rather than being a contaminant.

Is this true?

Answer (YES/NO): NO